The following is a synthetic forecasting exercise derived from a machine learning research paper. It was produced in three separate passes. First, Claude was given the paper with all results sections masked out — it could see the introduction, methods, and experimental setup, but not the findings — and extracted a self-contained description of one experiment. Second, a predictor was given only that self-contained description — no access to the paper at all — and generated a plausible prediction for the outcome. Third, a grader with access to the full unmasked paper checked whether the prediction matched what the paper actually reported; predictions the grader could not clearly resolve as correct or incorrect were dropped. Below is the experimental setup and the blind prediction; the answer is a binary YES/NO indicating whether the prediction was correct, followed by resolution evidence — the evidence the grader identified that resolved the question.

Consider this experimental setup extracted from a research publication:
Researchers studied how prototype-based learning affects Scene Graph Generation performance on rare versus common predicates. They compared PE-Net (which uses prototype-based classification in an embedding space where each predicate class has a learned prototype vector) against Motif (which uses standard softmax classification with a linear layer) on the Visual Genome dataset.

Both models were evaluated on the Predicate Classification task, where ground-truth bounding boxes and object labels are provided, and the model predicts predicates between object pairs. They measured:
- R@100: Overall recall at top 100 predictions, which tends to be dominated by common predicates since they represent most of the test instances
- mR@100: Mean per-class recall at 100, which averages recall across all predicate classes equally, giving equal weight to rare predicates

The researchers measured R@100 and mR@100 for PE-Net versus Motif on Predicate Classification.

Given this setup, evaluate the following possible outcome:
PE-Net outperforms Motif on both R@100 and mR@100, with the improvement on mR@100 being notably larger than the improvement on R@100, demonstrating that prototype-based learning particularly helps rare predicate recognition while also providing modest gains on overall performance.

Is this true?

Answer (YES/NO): YES